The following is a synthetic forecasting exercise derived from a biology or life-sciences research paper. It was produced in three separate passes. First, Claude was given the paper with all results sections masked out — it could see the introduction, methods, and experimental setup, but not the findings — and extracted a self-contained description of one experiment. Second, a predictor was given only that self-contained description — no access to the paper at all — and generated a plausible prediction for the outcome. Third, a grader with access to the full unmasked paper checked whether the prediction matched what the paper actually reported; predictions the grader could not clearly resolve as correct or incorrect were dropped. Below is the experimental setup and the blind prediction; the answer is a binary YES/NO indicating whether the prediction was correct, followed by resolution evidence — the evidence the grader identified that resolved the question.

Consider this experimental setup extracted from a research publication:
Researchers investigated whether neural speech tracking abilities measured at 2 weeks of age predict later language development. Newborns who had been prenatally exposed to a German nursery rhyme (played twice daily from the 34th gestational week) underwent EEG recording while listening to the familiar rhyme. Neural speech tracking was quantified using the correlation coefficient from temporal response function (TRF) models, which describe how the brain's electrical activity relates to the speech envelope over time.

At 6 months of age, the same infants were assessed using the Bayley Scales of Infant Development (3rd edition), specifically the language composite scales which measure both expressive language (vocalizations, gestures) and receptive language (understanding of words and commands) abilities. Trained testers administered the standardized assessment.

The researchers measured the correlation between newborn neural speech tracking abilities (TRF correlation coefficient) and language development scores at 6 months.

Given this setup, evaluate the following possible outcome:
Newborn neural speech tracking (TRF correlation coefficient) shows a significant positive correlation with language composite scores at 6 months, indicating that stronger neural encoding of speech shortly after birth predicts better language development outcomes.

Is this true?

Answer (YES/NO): NO